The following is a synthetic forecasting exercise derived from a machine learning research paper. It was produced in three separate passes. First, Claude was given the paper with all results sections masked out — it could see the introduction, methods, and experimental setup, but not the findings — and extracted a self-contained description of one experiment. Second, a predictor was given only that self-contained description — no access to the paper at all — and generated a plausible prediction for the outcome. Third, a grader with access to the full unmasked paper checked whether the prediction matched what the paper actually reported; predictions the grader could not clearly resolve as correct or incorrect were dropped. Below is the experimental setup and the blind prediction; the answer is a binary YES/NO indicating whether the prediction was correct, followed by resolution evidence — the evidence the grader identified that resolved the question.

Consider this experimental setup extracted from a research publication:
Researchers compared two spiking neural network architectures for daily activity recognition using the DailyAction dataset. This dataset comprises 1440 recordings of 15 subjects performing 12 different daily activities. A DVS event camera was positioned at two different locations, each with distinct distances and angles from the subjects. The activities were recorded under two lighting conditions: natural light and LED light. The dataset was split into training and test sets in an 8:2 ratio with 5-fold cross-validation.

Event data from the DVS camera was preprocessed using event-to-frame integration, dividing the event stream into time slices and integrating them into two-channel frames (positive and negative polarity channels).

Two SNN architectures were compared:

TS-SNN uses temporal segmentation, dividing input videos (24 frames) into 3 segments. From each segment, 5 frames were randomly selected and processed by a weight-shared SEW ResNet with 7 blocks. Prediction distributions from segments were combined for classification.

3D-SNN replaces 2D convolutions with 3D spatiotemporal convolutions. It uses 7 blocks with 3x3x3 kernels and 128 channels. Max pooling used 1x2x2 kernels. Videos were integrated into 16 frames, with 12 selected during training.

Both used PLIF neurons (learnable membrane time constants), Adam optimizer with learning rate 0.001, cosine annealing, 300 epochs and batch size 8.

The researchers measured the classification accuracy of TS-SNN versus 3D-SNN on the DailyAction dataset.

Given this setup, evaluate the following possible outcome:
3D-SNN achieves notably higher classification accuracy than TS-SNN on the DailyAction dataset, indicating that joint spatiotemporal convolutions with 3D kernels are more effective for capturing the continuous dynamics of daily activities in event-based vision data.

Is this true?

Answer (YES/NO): NO